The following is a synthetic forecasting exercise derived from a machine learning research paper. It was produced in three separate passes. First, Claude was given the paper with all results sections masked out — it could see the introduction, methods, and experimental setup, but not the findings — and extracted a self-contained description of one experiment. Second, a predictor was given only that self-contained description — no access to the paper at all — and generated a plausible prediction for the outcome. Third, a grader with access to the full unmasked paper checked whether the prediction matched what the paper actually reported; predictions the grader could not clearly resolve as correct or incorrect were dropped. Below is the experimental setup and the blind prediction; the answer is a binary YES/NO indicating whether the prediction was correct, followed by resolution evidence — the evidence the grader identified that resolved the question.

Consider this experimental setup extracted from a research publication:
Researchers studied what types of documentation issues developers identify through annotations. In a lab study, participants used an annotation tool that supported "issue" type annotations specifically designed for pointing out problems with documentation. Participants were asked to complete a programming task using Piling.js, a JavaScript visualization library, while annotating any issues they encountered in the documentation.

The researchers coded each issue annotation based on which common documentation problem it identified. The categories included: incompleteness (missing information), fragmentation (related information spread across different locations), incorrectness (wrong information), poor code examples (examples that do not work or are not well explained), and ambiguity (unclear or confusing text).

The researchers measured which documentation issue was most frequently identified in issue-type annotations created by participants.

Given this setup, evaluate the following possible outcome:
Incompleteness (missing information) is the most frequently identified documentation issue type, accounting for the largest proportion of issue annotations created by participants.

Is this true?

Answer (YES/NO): NO